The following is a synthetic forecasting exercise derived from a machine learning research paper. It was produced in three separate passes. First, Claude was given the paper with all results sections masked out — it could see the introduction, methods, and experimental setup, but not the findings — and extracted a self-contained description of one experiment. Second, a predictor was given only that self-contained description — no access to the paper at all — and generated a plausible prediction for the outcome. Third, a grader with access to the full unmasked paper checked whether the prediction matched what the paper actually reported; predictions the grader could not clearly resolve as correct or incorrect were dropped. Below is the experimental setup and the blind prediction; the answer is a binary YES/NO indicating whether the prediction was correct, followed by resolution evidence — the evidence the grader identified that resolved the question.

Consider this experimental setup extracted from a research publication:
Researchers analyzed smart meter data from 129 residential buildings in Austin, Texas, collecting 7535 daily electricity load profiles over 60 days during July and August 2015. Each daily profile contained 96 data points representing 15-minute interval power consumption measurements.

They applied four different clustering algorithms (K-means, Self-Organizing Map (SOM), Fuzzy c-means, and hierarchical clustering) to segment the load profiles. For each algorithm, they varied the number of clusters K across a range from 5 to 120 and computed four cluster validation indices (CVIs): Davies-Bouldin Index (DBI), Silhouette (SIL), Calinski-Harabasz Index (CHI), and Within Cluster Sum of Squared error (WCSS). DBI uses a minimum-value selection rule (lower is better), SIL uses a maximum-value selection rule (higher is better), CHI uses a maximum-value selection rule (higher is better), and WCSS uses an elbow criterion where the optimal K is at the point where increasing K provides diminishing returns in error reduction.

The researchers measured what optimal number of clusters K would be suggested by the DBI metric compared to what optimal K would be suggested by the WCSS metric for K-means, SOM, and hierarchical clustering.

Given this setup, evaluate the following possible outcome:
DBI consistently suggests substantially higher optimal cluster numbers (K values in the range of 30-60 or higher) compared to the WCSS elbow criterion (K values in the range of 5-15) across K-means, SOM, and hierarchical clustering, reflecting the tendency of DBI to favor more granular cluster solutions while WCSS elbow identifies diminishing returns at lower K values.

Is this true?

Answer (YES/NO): NO